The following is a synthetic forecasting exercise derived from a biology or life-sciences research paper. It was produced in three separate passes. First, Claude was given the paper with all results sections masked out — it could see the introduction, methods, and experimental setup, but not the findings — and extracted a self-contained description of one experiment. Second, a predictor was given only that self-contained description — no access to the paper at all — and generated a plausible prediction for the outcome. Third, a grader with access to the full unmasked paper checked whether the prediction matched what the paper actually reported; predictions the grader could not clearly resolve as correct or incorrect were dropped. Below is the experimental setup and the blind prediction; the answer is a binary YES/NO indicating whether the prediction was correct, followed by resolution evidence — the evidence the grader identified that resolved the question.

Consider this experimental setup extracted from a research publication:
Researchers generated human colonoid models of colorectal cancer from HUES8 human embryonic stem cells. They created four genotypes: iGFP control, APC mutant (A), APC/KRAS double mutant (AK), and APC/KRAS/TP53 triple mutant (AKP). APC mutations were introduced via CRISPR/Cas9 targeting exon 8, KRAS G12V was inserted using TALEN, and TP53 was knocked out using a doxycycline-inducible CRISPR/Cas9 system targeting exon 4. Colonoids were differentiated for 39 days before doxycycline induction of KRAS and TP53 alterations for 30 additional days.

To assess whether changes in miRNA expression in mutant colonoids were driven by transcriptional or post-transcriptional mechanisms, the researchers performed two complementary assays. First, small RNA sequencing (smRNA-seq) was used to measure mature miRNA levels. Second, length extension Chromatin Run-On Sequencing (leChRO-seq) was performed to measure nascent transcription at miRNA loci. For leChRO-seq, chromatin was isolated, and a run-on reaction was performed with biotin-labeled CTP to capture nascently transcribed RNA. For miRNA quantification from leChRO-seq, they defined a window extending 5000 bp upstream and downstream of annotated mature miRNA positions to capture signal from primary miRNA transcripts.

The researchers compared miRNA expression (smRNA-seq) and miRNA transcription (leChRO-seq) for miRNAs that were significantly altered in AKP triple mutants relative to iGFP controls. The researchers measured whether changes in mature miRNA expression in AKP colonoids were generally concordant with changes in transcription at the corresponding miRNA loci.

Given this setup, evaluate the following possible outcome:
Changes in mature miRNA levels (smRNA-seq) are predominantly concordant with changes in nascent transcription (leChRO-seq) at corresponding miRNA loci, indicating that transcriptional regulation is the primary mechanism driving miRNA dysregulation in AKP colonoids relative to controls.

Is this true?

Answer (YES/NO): YES